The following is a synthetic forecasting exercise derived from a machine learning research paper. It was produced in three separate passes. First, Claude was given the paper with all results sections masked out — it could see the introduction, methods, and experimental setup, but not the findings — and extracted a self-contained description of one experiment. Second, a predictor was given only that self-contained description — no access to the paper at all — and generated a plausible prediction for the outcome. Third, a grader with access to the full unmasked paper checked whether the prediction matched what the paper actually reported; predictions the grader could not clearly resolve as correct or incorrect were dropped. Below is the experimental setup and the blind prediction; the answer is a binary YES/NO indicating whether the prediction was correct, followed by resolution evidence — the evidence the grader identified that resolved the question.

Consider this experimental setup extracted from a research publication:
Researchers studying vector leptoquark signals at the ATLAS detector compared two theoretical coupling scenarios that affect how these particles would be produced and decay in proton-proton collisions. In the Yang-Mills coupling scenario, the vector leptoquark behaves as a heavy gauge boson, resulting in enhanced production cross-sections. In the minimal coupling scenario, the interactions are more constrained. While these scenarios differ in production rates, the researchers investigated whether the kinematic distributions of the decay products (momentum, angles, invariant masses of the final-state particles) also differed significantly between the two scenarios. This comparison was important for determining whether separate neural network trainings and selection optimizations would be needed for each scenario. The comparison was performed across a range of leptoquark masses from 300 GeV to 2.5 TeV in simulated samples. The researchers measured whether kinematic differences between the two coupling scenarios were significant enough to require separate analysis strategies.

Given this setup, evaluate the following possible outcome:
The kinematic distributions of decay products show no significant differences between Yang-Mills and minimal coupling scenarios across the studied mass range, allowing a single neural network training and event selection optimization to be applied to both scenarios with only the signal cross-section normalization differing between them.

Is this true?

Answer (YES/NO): NO